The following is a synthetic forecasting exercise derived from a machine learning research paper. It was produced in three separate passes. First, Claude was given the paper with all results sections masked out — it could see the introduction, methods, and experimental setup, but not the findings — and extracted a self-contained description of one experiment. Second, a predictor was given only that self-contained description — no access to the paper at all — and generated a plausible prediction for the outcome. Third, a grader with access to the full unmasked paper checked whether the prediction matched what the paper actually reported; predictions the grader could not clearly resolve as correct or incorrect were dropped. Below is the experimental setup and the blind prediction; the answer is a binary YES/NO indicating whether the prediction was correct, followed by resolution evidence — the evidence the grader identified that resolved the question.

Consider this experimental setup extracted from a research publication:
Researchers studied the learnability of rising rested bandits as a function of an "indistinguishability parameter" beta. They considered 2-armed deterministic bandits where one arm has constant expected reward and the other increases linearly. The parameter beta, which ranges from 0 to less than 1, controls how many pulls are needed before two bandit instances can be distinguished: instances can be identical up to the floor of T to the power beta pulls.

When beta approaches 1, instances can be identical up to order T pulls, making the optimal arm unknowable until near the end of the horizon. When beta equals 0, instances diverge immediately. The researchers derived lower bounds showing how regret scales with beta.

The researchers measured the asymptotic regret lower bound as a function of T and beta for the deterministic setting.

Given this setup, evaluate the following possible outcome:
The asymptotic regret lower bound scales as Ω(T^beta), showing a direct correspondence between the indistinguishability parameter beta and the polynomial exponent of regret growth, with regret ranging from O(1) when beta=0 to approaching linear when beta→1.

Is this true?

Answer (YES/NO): YES